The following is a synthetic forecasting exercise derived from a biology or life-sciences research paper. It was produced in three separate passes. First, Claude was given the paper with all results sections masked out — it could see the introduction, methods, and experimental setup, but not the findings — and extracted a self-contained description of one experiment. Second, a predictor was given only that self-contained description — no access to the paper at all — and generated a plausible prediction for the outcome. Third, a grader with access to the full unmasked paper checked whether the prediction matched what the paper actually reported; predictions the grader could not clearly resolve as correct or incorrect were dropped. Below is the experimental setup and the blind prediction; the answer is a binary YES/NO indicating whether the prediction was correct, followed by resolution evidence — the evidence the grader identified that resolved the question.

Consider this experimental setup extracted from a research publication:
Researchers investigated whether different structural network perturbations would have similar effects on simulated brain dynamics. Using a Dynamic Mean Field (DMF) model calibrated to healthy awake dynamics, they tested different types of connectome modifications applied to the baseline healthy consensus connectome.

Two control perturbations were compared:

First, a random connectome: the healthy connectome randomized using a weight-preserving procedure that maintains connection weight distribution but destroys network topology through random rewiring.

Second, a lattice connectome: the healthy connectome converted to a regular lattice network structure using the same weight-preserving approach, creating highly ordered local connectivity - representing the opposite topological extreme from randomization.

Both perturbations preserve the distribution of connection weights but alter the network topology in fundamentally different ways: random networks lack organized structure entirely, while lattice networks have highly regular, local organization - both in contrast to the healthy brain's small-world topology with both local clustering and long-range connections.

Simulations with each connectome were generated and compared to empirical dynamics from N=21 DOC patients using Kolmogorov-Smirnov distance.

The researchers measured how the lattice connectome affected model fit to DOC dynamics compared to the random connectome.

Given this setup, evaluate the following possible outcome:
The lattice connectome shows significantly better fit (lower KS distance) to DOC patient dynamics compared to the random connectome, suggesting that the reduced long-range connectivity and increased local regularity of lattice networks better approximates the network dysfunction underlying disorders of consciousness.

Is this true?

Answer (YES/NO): NO